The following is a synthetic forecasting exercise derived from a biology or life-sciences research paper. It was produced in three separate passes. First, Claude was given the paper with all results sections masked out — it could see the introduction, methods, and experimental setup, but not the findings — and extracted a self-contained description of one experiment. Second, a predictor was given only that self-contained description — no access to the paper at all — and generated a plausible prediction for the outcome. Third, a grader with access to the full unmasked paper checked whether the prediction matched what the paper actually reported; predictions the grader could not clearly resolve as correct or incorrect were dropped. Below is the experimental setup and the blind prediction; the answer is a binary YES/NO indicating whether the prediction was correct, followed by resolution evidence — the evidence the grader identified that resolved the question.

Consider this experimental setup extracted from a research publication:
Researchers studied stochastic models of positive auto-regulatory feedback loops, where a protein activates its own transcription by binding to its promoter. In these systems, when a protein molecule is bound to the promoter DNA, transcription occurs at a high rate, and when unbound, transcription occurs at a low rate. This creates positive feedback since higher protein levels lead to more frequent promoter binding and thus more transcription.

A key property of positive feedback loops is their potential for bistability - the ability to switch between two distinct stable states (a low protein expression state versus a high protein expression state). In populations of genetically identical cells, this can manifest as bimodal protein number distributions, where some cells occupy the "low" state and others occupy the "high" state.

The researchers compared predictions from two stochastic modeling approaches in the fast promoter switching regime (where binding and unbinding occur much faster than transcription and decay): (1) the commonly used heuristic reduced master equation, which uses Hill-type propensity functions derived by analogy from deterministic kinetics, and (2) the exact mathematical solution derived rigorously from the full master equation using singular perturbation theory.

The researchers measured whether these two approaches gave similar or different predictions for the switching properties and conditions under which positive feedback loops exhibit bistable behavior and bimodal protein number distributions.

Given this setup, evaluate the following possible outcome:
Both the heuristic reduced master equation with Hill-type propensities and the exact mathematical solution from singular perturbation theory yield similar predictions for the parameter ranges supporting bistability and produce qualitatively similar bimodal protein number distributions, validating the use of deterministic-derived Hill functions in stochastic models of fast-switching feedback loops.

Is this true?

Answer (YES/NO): NO